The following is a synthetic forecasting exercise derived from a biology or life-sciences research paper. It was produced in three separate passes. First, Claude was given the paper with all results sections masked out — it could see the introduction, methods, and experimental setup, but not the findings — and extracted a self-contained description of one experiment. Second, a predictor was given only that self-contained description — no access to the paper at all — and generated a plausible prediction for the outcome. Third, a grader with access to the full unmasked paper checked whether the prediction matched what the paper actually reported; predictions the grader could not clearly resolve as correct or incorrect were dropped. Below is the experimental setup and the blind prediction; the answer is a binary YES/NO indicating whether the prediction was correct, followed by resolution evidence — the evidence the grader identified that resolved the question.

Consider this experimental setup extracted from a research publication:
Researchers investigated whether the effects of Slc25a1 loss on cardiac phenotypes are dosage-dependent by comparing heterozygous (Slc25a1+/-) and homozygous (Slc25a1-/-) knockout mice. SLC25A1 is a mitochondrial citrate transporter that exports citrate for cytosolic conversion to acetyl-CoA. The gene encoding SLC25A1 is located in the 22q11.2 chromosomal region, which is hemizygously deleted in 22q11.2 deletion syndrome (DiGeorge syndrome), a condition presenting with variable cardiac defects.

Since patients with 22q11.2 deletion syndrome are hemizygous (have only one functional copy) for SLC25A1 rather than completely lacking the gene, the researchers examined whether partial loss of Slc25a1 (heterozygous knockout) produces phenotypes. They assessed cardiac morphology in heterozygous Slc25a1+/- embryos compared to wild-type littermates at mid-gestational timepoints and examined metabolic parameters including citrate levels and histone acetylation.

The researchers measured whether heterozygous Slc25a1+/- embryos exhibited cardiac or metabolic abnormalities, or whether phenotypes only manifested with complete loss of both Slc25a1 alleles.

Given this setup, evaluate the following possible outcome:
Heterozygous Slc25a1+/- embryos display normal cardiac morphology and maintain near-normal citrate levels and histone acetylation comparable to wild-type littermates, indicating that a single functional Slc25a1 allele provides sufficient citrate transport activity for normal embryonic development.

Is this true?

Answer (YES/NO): NO